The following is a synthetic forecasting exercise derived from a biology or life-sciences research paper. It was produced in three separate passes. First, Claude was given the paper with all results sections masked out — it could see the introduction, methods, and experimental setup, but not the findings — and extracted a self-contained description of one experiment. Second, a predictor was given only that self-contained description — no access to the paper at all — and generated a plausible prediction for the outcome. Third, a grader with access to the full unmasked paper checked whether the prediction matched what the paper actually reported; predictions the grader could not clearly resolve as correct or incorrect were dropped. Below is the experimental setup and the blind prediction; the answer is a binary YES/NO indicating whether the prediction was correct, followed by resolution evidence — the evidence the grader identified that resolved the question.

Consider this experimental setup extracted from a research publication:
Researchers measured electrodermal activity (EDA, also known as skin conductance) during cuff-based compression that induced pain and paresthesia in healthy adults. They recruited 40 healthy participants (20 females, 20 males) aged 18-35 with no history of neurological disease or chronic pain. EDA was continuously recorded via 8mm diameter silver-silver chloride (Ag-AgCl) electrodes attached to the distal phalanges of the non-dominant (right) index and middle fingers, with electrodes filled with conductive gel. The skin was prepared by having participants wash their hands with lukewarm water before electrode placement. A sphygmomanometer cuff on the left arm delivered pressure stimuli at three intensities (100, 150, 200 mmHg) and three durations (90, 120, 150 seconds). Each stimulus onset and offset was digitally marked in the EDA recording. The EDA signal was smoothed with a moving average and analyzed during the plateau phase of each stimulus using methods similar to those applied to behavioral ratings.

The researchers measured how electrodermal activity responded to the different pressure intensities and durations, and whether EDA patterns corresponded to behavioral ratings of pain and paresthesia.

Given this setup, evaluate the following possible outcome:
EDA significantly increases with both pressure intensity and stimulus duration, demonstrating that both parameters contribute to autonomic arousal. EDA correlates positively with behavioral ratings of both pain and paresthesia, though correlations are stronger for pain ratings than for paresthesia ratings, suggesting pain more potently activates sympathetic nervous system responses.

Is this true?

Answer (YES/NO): NO